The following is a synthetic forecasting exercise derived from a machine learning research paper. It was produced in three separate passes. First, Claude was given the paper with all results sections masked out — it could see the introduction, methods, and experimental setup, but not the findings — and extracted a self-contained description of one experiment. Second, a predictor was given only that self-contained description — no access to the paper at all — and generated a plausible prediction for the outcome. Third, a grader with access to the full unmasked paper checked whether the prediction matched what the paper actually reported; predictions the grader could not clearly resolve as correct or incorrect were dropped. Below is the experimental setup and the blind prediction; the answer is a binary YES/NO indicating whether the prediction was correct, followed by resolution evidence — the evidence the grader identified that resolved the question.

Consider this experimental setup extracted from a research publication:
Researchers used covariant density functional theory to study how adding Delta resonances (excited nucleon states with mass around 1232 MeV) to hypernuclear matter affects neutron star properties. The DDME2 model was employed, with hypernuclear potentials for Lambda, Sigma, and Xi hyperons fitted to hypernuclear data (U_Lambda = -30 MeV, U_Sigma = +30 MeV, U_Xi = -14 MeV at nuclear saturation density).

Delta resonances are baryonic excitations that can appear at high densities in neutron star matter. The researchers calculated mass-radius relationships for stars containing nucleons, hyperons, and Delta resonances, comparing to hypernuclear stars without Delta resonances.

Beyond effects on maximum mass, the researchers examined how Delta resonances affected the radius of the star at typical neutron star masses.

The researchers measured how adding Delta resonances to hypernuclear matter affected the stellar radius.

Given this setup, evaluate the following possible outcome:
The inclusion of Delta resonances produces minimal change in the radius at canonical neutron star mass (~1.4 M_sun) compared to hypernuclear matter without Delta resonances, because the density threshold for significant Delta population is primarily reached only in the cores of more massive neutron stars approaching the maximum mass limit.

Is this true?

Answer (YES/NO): NO